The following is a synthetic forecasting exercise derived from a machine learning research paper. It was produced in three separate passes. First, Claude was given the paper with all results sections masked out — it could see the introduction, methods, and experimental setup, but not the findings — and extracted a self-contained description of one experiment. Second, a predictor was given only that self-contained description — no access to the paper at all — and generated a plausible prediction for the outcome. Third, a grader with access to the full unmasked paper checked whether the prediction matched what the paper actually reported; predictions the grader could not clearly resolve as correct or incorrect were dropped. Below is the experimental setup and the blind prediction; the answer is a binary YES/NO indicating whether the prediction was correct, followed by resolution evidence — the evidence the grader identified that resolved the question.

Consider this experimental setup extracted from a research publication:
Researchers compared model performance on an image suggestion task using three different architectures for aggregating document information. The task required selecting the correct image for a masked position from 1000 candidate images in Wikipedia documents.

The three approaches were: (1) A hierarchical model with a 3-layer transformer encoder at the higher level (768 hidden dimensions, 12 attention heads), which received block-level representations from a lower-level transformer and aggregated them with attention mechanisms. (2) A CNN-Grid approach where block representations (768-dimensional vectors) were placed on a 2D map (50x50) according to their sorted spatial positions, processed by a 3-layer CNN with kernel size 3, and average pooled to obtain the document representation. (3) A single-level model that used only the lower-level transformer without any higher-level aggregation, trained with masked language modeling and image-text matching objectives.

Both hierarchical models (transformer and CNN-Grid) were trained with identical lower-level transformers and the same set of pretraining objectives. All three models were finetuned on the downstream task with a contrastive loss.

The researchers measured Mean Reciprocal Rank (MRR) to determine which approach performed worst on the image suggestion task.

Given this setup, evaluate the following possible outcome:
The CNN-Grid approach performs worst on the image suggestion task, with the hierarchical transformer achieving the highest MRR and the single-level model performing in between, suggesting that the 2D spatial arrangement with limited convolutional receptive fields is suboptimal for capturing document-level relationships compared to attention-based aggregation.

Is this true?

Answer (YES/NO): YES